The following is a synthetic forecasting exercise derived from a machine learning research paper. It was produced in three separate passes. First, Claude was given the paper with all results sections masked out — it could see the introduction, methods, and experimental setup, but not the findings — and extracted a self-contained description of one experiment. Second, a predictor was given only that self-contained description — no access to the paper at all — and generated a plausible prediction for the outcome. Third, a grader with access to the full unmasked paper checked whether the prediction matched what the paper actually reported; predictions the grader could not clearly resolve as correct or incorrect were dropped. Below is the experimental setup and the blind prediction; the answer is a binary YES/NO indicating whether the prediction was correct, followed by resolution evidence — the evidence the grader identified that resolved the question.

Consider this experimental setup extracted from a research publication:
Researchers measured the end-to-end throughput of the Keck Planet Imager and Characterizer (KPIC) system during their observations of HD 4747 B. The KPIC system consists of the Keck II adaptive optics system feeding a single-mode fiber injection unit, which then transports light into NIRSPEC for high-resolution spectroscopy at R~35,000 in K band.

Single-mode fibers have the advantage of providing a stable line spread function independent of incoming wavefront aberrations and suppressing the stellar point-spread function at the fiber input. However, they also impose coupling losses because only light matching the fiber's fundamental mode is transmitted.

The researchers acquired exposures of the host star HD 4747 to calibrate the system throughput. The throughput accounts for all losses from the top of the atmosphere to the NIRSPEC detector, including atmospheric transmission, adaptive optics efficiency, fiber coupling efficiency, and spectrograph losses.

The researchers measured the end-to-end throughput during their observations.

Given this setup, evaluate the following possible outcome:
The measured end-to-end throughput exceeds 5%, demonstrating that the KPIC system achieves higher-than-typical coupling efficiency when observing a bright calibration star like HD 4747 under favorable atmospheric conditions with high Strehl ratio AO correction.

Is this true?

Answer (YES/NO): NO